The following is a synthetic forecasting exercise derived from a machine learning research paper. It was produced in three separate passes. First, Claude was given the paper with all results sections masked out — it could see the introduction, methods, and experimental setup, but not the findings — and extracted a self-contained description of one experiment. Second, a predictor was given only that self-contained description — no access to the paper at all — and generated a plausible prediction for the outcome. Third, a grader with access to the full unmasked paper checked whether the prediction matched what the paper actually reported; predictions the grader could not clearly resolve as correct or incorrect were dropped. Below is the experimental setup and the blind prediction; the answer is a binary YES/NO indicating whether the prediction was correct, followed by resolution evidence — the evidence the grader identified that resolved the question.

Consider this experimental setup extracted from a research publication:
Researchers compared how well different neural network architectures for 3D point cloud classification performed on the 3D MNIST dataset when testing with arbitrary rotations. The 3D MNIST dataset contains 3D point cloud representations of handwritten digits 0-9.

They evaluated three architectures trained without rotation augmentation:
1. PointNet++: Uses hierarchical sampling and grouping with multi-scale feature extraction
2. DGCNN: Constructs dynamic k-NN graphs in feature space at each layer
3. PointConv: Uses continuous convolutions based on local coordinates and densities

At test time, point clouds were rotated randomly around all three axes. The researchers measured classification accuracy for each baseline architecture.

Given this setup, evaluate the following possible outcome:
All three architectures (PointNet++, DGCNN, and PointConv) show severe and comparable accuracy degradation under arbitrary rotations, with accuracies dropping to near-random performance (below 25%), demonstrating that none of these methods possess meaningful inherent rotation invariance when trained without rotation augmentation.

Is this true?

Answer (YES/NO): NO